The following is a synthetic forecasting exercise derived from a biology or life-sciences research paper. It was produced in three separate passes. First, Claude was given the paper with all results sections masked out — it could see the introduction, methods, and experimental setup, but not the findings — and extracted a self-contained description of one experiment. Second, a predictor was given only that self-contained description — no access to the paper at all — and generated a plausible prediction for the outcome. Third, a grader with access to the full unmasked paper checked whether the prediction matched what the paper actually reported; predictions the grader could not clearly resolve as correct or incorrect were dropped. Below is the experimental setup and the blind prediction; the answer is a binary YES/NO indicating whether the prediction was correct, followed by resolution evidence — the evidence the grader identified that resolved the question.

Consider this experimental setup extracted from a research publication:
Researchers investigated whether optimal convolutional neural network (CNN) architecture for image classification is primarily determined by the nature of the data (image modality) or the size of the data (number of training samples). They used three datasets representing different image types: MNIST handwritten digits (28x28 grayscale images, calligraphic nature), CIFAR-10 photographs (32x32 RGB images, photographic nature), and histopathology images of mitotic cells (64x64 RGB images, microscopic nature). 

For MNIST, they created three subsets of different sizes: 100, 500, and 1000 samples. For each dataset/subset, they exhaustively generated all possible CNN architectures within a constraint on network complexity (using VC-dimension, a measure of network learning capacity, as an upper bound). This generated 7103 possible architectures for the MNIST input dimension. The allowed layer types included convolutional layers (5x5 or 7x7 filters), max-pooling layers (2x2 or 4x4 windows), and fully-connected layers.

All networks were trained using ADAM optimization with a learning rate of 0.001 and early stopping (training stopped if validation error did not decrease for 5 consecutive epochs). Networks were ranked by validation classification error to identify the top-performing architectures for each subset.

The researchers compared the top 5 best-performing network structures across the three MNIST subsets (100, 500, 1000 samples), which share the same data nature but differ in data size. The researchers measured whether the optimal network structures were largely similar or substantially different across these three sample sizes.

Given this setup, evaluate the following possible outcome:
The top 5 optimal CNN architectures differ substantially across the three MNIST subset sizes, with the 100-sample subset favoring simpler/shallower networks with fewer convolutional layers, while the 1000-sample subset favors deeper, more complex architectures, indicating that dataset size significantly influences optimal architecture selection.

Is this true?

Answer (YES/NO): NO